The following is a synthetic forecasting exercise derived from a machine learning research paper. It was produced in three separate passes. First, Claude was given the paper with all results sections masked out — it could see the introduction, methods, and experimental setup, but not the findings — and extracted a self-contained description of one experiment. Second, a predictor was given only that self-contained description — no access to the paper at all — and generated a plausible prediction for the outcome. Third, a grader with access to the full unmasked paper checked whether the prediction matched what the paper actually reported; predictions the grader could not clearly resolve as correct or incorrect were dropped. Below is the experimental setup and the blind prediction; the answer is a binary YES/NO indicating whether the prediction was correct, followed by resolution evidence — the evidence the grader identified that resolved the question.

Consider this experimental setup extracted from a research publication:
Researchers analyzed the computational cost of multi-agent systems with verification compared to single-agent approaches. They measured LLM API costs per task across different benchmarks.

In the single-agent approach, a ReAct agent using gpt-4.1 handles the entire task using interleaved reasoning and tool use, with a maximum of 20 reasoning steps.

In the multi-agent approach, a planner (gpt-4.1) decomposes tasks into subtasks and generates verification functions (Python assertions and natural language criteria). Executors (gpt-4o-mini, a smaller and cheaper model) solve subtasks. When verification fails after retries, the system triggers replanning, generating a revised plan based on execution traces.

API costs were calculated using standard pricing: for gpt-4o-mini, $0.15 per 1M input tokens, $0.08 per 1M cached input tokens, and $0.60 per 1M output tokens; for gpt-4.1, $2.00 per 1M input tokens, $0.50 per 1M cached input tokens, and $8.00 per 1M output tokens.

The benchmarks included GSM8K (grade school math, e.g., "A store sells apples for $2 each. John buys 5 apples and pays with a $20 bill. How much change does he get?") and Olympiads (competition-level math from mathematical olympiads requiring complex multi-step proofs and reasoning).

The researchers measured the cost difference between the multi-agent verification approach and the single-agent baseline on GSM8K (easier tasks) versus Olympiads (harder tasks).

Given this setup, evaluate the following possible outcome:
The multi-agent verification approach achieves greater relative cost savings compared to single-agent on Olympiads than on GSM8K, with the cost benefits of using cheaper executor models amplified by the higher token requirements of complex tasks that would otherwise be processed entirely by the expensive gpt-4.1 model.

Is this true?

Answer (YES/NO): NO